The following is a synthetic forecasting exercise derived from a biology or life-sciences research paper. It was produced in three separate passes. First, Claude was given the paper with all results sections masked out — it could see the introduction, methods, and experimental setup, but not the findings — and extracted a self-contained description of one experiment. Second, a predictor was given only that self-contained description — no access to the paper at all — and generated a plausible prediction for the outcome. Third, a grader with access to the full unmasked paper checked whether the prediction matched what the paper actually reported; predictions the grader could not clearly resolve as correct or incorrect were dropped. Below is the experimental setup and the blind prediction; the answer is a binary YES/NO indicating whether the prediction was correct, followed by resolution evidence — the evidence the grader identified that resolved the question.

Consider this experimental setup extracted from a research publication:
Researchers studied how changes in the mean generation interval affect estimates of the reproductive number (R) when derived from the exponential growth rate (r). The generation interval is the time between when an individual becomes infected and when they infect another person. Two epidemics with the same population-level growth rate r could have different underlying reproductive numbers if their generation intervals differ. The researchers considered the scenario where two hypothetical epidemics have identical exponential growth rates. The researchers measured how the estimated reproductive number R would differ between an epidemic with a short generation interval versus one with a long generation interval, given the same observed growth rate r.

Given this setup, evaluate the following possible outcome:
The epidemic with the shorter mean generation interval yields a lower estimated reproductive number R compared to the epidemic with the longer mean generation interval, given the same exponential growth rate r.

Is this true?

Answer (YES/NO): YES